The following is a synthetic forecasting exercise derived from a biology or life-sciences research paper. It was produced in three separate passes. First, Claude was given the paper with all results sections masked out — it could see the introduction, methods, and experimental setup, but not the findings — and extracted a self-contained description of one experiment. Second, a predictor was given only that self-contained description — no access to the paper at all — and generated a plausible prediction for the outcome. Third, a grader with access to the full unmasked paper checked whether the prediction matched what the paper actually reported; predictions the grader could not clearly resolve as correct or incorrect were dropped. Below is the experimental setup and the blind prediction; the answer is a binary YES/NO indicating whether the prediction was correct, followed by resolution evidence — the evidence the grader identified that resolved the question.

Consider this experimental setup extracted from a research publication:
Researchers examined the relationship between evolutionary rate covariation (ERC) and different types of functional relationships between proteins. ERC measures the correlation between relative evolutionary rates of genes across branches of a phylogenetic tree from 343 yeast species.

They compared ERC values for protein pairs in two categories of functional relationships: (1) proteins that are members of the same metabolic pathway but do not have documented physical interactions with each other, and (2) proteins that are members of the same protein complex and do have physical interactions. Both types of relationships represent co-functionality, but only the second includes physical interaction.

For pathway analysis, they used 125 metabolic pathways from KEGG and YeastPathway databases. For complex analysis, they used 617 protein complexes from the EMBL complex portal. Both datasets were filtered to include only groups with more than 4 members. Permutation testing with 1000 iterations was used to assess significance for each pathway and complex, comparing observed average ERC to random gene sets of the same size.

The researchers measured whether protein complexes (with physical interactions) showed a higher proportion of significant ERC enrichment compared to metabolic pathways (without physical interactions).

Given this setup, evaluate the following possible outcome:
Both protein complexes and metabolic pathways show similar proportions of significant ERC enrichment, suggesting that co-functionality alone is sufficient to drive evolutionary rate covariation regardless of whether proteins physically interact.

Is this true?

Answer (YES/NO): NO